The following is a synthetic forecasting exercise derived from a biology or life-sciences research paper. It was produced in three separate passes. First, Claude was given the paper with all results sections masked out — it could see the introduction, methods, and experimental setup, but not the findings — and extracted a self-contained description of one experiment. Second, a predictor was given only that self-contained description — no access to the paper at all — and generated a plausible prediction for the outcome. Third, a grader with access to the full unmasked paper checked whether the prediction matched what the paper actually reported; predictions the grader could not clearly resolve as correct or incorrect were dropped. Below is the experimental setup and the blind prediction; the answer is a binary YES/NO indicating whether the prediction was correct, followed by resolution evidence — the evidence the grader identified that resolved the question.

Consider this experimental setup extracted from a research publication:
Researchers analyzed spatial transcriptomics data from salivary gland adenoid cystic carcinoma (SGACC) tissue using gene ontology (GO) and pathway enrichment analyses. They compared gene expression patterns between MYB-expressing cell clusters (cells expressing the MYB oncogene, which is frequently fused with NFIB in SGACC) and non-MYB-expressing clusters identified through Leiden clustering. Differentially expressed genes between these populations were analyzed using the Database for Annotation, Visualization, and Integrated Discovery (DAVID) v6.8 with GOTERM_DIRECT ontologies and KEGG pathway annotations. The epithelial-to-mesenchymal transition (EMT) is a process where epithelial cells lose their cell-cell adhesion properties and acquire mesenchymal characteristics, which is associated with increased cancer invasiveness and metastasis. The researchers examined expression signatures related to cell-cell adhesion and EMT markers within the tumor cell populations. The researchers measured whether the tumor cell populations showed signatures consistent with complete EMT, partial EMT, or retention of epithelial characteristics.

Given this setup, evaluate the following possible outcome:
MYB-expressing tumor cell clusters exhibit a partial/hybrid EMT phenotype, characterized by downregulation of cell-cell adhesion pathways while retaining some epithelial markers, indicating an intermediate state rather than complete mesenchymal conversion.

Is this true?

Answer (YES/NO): YES